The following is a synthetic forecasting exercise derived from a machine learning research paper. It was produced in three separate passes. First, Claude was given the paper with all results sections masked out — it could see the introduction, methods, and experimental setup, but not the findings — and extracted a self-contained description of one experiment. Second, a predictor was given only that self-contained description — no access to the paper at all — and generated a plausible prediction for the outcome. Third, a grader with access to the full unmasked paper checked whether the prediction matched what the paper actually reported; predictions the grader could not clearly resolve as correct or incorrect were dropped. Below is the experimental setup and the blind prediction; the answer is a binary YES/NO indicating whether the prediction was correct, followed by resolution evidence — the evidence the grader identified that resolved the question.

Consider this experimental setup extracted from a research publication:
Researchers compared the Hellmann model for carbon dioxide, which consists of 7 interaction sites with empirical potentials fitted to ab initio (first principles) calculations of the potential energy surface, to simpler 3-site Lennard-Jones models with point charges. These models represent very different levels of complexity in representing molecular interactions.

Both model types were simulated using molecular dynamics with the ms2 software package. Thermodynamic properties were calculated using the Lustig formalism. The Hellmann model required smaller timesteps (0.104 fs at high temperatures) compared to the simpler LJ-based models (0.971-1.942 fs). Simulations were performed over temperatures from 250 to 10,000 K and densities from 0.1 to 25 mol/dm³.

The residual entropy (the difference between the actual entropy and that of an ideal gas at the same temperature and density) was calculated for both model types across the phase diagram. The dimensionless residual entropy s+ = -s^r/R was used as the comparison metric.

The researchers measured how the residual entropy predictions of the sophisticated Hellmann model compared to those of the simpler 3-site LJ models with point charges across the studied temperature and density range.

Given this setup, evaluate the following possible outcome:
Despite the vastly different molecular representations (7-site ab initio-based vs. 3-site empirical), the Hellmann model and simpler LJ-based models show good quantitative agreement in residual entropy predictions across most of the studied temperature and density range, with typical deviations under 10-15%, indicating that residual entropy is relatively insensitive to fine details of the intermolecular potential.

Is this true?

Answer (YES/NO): NO